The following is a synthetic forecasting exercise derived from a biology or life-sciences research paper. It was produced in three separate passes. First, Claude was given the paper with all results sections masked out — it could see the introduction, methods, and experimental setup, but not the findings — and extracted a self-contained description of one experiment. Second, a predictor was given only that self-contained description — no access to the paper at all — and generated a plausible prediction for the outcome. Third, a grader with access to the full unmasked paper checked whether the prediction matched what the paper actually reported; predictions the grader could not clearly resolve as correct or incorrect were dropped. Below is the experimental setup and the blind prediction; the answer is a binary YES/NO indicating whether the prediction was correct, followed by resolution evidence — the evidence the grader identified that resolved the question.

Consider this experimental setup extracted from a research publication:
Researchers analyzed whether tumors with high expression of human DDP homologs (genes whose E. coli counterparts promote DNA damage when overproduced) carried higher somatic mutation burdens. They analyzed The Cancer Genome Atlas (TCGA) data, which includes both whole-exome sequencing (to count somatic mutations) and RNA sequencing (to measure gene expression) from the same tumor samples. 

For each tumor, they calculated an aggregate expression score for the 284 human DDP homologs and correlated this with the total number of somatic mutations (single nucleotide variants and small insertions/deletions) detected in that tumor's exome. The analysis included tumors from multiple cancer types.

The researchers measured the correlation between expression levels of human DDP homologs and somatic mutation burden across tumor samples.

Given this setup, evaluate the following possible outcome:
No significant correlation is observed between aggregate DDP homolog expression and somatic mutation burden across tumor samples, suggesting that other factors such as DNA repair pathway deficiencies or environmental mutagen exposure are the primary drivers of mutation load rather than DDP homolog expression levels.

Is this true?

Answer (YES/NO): NO